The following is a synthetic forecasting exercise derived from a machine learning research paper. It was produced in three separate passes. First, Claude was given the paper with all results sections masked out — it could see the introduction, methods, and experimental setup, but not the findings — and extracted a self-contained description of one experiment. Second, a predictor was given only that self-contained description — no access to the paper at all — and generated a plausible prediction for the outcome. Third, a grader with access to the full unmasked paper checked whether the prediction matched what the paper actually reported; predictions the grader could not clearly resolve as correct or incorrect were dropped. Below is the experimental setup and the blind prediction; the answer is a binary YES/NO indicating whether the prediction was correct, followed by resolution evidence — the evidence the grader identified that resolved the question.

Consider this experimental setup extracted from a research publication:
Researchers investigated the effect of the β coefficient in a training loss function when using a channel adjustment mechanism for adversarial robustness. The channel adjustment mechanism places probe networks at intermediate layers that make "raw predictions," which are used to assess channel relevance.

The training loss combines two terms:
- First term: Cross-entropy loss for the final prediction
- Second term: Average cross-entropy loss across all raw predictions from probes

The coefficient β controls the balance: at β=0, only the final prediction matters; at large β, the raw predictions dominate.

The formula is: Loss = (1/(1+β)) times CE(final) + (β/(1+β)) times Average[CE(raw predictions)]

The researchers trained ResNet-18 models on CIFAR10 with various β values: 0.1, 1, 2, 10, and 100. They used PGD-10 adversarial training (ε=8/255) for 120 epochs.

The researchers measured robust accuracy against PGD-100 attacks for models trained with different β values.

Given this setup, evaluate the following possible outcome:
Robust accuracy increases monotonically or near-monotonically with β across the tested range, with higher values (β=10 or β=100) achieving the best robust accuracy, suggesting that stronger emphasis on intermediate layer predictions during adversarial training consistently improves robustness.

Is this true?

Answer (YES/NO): NO